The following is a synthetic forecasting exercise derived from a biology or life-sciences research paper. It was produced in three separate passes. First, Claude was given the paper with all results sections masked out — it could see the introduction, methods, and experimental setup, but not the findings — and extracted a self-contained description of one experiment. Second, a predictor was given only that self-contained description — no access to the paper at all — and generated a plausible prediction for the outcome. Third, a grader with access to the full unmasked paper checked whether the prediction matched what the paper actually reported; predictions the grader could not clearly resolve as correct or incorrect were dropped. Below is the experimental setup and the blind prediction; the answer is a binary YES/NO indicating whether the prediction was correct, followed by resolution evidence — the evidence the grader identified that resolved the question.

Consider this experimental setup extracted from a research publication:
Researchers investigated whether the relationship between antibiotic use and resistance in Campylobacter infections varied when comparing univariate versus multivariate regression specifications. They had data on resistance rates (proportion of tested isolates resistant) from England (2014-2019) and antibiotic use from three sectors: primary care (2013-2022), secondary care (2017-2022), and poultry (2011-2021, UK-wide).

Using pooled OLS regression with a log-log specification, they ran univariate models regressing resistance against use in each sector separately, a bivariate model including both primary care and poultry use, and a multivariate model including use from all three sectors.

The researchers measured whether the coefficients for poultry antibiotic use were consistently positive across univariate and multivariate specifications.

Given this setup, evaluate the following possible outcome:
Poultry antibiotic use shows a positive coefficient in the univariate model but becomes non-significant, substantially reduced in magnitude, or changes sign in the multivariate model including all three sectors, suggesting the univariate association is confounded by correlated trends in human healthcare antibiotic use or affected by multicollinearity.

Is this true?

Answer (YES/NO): NO